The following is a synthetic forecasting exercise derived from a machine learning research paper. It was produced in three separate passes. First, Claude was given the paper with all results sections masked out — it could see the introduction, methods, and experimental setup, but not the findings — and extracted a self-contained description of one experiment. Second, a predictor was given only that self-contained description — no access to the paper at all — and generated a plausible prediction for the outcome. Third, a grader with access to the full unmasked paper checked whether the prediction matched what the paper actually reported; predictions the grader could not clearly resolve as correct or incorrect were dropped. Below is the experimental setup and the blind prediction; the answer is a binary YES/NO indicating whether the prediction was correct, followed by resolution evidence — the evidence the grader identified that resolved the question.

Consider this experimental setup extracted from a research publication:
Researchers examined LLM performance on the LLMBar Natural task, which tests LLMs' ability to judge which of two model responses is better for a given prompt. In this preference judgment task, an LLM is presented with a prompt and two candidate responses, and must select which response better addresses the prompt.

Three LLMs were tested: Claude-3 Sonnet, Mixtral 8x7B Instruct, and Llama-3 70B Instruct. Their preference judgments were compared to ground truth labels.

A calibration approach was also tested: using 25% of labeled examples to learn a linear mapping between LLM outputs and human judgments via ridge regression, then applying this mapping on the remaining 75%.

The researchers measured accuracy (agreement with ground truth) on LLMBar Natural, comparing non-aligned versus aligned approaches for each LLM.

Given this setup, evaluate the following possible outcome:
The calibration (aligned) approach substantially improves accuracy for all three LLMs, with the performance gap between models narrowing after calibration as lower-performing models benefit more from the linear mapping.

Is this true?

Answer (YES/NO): NO